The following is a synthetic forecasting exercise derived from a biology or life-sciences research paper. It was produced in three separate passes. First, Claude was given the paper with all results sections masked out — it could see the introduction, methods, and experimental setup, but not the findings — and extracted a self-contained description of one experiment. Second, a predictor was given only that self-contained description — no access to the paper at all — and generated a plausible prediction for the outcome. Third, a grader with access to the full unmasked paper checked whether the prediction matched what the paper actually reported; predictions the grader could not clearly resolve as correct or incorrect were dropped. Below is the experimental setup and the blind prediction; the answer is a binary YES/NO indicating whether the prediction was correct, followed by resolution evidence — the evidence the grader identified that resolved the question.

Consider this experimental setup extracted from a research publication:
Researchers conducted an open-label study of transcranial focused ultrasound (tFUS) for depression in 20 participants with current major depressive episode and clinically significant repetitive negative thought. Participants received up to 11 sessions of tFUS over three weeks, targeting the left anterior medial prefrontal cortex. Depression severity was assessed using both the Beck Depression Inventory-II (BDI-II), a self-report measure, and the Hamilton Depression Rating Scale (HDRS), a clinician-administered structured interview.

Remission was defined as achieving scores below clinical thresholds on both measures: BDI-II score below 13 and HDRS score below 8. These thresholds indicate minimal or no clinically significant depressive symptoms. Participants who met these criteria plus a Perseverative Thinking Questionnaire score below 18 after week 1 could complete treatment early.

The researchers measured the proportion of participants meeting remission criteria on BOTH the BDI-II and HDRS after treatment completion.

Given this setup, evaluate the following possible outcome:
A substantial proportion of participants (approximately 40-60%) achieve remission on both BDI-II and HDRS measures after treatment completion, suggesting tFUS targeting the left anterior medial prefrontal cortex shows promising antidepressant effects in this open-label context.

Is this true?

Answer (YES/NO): NO